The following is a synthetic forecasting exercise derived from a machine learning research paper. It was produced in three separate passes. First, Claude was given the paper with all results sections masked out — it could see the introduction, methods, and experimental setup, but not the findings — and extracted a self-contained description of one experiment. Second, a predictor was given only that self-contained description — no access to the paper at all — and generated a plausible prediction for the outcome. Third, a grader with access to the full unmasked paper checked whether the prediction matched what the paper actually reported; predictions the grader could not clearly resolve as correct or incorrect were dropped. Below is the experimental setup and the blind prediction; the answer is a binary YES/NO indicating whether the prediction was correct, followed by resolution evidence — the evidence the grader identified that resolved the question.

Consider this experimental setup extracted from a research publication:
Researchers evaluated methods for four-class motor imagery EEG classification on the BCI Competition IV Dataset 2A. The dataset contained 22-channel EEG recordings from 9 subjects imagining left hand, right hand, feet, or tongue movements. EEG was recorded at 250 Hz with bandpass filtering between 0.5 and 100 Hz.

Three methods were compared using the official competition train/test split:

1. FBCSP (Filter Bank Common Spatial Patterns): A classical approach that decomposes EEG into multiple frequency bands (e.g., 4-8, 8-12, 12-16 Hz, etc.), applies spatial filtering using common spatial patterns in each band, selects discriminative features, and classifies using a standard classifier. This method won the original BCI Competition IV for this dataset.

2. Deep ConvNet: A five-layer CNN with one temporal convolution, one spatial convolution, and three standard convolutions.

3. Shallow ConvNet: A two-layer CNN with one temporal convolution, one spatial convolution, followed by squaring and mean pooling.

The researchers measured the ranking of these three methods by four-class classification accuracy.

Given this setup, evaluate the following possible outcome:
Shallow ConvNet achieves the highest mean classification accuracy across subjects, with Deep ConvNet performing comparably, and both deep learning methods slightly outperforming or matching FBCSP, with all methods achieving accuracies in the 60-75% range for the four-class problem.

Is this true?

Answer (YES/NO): YES